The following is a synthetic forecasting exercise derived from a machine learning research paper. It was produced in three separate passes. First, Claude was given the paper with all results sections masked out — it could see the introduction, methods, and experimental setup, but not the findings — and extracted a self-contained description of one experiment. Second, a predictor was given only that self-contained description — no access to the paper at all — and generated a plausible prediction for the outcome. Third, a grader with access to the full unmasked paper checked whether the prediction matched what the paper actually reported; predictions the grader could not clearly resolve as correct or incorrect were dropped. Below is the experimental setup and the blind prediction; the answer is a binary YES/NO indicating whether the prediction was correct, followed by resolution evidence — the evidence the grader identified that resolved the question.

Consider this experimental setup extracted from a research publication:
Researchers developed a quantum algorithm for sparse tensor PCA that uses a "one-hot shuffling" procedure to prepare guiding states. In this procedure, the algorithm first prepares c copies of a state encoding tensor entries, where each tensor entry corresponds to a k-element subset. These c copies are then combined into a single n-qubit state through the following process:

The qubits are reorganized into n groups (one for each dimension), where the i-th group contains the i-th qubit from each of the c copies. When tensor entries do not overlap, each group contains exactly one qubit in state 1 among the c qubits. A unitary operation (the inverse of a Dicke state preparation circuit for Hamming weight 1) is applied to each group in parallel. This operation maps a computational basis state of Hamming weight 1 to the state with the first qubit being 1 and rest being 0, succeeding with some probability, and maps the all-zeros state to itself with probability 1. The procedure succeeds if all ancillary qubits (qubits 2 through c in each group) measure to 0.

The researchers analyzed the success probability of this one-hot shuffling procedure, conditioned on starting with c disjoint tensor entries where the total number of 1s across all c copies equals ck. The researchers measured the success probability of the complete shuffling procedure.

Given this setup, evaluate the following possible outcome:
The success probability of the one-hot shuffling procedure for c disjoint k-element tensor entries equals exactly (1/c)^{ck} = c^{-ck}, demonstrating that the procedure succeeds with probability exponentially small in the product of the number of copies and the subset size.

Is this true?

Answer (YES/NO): YES